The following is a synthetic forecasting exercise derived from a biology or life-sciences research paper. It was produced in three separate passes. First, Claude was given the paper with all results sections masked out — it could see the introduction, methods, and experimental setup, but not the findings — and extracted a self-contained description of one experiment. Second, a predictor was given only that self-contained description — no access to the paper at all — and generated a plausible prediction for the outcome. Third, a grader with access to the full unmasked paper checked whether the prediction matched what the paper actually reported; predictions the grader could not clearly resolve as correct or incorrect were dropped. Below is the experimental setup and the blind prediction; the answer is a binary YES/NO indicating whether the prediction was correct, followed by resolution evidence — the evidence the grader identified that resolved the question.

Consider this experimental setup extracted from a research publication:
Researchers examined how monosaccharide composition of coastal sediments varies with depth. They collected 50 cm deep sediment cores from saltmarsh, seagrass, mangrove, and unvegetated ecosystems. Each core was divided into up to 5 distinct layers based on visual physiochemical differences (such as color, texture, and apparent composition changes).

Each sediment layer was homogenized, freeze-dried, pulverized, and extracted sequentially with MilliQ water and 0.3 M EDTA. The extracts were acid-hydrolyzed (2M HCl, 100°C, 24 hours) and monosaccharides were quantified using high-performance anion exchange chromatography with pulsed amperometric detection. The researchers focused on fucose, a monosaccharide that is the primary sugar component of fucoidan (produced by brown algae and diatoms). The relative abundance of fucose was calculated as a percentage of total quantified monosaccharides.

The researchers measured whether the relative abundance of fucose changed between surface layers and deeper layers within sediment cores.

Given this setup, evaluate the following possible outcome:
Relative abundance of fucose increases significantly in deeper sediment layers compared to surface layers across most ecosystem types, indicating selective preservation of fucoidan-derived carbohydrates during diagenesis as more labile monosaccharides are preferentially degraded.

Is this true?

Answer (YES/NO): YES